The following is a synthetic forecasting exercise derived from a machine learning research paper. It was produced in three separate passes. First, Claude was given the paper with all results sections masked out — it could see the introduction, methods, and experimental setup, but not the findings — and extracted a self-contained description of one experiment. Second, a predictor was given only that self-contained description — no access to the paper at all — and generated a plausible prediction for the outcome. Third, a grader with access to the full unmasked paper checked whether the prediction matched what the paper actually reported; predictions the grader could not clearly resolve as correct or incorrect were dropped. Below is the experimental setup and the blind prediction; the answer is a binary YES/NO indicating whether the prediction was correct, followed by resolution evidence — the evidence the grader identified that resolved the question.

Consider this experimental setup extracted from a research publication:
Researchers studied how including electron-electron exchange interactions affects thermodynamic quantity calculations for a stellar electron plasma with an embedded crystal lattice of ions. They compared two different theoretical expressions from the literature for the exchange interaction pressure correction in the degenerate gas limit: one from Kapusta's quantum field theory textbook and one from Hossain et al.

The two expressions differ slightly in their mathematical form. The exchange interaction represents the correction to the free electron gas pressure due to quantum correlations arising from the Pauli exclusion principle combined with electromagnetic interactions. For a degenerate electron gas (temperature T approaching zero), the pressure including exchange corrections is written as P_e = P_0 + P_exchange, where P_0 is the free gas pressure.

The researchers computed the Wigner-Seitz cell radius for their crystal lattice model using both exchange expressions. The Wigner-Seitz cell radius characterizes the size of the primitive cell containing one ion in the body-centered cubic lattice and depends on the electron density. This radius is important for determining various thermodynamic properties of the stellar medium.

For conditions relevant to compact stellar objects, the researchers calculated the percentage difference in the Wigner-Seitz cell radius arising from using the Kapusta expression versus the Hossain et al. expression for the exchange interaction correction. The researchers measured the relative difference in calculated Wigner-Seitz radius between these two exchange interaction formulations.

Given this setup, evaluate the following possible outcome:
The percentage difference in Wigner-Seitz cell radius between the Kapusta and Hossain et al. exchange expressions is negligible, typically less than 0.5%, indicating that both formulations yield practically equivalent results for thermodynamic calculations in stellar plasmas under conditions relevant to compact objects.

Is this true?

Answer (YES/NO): NO